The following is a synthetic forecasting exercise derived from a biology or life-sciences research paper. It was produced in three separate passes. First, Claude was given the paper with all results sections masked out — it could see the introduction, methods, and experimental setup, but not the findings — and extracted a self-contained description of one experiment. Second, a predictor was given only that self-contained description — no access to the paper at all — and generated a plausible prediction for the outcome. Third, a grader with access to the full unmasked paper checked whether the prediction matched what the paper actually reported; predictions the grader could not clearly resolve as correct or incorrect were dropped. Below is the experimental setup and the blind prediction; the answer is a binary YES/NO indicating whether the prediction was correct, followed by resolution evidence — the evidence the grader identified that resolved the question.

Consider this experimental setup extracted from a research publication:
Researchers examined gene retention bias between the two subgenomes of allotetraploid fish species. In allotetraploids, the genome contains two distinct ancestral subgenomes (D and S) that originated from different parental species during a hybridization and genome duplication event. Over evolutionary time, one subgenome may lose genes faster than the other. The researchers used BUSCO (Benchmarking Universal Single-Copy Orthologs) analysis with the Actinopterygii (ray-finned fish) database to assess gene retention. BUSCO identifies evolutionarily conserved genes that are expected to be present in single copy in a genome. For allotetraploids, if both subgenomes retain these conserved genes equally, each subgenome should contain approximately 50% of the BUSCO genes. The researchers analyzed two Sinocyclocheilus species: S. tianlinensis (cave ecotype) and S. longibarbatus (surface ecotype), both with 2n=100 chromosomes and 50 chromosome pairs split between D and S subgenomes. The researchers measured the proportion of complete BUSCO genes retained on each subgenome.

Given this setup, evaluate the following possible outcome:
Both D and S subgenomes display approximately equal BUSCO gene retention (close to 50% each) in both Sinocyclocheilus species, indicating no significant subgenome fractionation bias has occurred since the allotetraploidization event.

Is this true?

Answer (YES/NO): NO